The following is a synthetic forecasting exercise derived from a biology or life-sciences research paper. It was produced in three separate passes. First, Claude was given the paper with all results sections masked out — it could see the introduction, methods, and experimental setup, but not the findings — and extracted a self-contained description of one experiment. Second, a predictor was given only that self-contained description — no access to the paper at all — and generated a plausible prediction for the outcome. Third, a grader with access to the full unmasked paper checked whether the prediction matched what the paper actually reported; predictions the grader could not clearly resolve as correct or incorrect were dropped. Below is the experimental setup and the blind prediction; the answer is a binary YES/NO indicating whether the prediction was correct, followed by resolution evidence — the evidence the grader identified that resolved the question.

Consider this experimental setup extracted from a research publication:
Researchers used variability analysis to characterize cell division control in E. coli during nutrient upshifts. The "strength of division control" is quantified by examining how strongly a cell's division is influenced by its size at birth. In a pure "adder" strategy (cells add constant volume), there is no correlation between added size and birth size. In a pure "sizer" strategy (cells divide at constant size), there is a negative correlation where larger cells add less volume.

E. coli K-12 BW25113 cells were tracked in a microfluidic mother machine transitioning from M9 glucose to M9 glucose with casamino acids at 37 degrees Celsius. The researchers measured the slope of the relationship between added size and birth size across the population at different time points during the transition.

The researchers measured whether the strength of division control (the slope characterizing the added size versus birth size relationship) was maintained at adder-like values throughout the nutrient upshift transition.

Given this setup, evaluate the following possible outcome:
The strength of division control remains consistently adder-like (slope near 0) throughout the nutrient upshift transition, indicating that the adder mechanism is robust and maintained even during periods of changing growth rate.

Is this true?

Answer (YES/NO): YES